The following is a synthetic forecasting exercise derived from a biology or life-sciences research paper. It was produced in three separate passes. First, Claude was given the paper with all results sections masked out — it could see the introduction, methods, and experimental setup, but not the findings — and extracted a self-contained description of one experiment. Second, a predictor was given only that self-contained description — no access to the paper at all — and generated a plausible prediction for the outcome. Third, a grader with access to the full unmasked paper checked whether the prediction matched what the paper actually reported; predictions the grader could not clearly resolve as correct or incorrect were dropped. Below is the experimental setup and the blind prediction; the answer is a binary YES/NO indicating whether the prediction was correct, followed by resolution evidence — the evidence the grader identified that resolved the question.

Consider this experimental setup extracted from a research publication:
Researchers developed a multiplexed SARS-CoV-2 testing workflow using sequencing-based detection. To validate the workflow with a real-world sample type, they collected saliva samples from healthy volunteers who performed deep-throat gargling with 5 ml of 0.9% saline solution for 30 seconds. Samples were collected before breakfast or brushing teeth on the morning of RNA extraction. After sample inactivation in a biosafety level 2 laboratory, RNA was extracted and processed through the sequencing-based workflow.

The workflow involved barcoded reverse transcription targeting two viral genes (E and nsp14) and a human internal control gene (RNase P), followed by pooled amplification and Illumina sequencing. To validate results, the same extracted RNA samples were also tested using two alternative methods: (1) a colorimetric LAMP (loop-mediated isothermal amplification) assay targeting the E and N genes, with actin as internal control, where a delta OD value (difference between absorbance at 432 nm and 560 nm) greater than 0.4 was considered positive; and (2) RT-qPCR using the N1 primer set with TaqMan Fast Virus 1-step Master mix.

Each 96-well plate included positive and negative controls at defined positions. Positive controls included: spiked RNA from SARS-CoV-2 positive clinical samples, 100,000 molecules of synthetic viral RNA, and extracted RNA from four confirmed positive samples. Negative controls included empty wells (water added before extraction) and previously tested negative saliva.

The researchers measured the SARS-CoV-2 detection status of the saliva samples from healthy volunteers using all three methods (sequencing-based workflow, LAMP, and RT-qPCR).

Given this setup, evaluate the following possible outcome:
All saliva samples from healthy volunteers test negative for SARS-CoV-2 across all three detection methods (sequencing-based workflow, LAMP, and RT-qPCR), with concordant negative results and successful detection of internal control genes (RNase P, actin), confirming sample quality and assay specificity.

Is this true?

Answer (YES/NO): NO